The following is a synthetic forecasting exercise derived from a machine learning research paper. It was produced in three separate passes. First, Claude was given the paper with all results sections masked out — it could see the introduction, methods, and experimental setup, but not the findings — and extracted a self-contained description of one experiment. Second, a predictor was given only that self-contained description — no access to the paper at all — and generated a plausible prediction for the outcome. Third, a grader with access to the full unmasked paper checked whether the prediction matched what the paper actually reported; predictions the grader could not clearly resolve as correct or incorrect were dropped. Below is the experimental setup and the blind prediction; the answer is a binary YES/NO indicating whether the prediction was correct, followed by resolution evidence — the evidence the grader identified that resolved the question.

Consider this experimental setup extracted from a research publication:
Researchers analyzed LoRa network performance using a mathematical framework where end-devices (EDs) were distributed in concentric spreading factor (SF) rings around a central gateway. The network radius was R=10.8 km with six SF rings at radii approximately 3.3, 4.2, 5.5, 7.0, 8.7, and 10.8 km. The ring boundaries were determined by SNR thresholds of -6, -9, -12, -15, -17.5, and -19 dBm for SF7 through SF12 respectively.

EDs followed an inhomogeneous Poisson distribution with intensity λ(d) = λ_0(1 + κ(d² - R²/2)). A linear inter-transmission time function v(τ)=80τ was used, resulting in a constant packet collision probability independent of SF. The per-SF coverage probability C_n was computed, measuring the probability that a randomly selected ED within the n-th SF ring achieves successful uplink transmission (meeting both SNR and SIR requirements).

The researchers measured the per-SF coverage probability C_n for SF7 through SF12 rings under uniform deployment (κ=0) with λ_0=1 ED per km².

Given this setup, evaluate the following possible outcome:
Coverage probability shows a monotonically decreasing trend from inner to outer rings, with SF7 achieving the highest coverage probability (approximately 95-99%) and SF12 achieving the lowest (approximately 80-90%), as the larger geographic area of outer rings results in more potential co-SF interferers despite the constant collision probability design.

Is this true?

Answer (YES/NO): NO